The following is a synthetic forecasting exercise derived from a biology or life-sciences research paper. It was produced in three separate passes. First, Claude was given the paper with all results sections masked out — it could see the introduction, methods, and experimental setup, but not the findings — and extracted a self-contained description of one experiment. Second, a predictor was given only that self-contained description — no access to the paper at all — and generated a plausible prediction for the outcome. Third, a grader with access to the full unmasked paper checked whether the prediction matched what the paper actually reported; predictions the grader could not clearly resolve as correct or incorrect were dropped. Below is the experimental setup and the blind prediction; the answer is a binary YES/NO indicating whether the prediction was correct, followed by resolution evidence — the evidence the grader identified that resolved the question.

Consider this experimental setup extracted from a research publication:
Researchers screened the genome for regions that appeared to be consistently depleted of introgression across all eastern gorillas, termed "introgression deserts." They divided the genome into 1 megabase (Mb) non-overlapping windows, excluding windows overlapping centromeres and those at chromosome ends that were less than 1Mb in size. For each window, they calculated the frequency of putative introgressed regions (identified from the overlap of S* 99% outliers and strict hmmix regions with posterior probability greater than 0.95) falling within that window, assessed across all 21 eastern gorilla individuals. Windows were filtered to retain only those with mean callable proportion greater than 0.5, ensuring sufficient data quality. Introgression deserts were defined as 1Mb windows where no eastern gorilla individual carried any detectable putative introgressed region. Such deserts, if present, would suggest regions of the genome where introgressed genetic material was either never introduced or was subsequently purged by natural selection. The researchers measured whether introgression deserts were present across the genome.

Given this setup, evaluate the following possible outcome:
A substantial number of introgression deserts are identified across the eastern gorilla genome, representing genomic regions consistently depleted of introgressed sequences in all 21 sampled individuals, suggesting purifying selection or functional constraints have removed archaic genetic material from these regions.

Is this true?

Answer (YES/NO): YES